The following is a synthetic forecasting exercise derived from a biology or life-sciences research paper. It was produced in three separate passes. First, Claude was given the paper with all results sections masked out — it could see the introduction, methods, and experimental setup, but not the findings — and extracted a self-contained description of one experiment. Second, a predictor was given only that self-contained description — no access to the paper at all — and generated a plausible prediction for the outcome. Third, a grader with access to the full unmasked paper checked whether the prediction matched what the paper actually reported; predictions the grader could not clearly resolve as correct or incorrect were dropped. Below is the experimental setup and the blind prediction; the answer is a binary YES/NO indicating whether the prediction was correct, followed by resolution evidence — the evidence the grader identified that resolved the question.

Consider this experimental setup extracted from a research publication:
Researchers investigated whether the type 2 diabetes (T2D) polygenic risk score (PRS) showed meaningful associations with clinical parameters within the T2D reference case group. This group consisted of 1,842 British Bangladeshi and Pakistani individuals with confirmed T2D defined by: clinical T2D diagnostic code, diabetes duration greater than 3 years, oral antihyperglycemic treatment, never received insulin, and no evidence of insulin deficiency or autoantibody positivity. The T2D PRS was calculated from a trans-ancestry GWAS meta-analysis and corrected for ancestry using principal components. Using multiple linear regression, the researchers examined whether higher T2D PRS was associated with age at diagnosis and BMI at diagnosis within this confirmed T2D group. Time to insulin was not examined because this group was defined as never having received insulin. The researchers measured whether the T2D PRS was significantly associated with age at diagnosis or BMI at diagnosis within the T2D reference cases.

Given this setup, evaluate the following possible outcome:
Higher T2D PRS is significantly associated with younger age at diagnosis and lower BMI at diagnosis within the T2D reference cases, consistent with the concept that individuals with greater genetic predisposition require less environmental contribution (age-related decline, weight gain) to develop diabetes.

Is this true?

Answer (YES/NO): NO